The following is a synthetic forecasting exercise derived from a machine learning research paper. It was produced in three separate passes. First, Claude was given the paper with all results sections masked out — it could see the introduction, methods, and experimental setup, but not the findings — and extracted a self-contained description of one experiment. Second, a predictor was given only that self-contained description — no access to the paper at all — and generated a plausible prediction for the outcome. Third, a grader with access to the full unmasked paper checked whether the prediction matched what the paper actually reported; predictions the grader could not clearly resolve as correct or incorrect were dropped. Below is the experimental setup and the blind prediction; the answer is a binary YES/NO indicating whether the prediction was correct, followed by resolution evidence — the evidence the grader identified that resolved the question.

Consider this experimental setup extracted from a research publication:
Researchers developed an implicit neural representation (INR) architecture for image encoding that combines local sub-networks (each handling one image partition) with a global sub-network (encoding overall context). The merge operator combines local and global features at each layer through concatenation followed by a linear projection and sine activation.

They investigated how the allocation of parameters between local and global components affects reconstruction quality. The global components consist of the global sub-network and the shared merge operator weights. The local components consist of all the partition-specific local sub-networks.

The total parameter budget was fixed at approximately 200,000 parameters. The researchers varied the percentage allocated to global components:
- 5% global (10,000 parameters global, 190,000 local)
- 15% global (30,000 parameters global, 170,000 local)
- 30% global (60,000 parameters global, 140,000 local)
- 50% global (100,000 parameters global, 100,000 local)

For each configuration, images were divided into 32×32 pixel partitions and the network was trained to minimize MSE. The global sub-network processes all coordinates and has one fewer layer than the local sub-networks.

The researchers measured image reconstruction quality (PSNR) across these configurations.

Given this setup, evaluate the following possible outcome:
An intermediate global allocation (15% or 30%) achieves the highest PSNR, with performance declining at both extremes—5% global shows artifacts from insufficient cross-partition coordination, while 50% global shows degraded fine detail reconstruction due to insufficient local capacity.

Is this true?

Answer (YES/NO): NO